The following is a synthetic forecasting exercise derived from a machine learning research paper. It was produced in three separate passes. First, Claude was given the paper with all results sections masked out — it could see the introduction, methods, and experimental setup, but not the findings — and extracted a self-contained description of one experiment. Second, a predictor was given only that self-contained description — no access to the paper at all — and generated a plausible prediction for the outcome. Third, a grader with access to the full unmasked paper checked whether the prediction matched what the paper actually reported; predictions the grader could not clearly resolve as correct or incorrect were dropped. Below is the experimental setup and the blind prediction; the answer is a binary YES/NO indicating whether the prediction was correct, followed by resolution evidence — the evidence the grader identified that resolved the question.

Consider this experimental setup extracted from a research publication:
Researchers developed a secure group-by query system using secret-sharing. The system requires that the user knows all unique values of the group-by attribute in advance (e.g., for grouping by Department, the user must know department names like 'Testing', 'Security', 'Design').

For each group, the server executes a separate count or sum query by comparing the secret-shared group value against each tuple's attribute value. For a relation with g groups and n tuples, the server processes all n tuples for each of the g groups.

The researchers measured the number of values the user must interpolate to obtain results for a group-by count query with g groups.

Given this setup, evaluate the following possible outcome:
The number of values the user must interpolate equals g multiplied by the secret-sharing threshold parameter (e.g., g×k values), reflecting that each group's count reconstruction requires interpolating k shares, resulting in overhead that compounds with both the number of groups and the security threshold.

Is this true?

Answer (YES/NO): NO